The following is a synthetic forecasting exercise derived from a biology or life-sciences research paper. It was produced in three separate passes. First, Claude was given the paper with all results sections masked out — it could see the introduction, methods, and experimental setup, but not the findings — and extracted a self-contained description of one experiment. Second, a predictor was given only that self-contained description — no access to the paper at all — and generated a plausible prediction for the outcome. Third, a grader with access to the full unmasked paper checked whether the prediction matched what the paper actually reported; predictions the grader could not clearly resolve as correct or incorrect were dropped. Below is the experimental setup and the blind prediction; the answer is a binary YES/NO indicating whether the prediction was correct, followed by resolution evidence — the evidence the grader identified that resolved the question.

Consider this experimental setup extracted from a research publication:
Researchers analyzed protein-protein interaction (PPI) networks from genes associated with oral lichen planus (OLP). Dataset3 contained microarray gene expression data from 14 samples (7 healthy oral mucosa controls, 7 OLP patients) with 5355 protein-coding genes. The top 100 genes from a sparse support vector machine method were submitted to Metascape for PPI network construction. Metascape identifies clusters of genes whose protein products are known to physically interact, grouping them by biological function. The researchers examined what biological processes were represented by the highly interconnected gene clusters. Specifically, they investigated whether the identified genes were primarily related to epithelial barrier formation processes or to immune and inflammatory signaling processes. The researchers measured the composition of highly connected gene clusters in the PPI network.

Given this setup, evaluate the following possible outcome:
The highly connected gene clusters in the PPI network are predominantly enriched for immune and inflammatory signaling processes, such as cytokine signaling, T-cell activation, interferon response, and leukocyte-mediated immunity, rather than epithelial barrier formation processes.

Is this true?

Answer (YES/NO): NO